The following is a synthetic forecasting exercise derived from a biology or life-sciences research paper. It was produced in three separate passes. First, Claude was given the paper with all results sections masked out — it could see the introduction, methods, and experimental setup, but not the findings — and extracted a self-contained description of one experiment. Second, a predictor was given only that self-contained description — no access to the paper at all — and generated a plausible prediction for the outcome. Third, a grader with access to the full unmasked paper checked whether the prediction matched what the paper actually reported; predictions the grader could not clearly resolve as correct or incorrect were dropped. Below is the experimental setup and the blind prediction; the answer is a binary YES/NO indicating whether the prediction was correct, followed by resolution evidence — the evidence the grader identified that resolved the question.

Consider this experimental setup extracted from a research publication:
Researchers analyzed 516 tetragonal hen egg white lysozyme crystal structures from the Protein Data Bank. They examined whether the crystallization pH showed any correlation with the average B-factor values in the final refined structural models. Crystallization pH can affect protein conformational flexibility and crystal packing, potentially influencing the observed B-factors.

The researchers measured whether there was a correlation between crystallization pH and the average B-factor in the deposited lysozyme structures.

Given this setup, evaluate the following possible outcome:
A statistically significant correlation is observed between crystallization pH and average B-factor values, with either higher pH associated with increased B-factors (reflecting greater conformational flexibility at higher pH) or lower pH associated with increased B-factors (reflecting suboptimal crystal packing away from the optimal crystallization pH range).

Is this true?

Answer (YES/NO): NO